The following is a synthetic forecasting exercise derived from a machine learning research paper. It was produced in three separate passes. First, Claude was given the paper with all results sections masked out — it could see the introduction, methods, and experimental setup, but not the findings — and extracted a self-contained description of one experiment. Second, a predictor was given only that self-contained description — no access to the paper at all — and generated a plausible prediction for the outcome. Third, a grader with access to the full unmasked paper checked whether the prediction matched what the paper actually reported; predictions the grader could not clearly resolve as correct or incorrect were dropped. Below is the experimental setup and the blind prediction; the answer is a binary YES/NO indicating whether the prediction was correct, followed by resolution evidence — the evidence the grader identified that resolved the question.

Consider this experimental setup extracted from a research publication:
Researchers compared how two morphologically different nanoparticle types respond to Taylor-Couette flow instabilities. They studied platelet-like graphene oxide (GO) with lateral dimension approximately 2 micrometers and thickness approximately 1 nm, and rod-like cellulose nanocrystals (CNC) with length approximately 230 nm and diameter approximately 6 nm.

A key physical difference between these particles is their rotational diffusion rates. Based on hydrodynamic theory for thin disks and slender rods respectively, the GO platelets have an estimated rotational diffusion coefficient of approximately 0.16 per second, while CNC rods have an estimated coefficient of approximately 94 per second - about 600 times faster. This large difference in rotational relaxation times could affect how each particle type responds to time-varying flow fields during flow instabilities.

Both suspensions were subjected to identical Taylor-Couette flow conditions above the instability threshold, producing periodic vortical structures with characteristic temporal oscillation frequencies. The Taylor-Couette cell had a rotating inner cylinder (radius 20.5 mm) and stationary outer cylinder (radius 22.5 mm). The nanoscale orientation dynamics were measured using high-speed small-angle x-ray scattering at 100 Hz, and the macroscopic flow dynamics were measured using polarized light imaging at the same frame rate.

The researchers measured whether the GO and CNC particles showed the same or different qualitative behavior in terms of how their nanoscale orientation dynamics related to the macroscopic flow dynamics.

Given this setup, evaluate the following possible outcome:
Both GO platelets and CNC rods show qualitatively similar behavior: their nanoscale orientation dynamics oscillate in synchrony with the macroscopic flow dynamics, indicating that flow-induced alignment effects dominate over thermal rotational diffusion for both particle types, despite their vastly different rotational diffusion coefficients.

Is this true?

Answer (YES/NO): NO